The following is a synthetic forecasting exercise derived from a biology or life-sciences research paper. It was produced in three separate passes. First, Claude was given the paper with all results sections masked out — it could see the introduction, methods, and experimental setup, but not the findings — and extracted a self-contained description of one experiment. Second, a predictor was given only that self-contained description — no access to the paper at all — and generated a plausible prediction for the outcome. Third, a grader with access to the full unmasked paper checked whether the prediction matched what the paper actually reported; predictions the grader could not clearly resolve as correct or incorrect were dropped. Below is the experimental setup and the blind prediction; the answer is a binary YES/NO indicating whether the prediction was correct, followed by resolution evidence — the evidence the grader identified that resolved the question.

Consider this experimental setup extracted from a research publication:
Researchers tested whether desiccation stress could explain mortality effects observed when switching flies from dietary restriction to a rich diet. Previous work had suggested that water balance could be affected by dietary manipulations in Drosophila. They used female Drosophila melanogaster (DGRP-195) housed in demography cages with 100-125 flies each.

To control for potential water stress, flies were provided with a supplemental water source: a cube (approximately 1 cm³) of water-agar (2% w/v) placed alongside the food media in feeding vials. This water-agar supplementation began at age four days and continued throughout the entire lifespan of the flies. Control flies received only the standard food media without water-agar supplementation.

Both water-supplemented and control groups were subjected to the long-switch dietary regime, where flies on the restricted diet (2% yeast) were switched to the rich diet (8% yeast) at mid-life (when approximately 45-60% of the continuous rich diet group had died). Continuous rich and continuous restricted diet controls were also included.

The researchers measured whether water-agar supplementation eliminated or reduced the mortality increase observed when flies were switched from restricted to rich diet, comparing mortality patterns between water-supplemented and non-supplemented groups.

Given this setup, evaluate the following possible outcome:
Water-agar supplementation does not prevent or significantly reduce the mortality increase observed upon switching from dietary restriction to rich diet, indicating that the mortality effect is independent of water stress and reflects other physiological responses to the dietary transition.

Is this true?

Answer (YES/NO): YES